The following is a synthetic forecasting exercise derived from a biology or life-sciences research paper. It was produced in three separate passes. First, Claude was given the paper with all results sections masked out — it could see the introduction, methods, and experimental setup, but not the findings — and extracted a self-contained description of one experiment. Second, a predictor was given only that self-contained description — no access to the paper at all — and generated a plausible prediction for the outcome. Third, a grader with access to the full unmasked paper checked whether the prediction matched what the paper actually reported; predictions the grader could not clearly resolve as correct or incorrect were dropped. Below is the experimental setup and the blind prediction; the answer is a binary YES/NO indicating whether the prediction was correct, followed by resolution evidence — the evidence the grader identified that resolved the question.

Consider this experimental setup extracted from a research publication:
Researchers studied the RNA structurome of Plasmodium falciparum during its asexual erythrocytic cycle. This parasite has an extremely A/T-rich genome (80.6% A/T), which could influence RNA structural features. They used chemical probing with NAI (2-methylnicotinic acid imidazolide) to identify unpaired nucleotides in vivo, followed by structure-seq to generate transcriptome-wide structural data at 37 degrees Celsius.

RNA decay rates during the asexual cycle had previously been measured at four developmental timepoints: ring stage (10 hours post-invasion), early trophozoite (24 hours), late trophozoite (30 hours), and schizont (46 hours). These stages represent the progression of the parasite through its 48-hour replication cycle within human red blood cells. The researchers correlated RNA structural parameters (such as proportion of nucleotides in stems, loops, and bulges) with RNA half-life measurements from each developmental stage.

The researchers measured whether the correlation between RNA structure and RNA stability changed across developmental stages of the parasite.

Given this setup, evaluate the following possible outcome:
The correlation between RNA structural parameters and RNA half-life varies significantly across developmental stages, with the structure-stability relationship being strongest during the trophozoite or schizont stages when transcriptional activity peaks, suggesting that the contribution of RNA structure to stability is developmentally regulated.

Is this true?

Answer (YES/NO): NO